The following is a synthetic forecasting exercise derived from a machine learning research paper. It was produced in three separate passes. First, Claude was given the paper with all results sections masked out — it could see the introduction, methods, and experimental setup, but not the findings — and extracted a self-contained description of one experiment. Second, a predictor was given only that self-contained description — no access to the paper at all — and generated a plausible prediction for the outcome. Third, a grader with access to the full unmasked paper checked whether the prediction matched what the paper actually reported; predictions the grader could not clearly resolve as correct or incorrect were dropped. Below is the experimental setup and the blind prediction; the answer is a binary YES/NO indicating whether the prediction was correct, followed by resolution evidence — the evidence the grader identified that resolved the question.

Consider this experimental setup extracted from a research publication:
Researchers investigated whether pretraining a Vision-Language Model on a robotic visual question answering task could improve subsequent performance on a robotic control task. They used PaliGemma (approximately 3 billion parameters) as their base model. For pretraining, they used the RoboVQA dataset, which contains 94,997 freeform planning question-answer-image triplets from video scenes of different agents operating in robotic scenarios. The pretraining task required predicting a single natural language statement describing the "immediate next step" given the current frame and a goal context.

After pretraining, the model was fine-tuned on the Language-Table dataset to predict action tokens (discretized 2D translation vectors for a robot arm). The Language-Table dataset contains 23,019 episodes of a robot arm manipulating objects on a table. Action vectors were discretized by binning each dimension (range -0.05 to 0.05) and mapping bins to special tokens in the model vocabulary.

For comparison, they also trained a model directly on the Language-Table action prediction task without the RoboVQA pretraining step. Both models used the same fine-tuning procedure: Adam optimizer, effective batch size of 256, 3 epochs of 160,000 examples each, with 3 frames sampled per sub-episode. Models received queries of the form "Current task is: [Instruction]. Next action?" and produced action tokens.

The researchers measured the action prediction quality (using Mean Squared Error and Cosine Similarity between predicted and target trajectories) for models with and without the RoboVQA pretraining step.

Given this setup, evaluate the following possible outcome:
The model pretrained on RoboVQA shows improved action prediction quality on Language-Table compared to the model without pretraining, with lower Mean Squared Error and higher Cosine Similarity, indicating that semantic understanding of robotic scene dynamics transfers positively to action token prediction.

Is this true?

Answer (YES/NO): NO